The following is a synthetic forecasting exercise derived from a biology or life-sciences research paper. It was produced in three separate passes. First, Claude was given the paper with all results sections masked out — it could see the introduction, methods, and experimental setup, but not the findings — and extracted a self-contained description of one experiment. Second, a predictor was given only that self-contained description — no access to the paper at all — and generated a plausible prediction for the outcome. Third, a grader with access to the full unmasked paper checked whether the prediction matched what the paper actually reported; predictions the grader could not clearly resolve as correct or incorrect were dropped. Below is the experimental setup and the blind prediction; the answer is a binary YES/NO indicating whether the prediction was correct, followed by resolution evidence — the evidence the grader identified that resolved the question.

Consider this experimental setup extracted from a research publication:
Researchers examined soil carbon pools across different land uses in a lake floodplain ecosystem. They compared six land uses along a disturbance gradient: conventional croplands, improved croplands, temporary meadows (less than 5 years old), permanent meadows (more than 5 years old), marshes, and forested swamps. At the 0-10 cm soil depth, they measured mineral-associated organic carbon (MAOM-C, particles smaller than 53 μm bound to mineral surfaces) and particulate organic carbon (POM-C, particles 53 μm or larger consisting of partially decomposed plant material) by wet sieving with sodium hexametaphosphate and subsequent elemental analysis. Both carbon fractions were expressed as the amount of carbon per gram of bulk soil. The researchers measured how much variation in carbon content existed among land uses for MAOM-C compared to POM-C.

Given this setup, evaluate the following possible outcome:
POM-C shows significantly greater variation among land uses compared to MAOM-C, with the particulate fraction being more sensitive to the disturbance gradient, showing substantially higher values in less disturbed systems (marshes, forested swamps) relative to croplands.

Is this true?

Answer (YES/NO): YES